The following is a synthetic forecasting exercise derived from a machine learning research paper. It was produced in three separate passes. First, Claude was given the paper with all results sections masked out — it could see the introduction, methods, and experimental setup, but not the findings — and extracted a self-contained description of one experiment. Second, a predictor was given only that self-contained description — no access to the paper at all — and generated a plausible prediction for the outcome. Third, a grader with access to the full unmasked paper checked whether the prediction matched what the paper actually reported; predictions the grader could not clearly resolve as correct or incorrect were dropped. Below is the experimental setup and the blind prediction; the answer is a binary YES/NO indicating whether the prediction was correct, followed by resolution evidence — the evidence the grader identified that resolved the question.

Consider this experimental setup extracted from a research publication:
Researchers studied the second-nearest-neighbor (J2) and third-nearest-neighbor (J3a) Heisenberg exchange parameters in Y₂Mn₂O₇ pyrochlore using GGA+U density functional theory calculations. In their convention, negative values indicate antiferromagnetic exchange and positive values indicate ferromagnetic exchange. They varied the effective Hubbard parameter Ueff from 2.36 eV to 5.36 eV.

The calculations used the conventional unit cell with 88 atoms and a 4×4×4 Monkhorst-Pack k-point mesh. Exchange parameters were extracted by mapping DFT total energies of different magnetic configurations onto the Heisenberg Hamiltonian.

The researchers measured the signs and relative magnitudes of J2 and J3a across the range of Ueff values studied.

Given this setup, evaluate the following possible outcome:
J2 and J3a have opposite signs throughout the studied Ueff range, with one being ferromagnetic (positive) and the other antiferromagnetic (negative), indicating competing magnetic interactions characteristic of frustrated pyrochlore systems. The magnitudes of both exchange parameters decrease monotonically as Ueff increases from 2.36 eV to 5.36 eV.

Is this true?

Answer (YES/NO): NO